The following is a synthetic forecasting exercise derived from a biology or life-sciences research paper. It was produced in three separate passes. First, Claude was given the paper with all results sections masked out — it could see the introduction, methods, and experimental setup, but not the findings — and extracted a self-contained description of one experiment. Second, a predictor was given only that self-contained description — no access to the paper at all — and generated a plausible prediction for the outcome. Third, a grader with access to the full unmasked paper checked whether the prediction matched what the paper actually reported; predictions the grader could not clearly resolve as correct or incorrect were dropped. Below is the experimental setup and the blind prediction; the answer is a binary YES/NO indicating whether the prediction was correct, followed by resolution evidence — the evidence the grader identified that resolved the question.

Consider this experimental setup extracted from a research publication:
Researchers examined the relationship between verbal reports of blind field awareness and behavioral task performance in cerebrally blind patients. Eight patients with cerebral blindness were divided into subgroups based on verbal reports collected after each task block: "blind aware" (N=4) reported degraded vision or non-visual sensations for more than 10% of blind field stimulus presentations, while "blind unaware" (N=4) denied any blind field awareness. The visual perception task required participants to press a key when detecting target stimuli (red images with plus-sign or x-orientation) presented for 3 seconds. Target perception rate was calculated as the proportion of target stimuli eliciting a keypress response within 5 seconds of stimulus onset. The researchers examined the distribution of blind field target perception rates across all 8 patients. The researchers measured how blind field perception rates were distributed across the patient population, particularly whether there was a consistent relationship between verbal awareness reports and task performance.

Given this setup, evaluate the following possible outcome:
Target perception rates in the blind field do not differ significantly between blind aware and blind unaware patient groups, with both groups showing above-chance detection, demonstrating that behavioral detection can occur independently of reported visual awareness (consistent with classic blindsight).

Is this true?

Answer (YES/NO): NO